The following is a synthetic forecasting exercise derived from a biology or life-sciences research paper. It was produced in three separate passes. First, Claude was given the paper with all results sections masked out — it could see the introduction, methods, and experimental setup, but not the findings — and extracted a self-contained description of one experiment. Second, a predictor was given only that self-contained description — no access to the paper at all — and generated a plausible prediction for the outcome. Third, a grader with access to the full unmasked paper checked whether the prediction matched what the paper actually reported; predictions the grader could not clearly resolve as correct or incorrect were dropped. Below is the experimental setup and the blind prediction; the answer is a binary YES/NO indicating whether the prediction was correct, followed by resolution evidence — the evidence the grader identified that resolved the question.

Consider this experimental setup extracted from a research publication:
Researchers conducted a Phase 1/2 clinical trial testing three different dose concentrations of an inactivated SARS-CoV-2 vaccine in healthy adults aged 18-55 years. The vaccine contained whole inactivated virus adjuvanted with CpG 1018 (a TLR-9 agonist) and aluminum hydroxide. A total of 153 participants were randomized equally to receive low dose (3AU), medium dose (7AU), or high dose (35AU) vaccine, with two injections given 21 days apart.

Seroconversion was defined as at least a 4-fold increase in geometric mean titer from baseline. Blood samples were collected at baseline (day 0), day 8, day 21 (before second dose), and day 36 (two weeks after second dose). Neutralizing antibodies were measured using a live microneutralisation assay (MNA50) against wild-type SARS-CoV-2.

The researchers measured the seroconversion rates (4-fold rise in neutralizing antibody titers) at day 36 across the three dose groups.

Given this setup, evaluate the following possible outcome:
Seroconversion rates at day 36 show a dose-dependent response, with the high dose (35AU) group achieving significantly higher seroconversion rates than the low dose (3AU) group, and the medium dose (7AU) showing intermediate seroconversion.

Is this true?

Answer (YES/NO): YES